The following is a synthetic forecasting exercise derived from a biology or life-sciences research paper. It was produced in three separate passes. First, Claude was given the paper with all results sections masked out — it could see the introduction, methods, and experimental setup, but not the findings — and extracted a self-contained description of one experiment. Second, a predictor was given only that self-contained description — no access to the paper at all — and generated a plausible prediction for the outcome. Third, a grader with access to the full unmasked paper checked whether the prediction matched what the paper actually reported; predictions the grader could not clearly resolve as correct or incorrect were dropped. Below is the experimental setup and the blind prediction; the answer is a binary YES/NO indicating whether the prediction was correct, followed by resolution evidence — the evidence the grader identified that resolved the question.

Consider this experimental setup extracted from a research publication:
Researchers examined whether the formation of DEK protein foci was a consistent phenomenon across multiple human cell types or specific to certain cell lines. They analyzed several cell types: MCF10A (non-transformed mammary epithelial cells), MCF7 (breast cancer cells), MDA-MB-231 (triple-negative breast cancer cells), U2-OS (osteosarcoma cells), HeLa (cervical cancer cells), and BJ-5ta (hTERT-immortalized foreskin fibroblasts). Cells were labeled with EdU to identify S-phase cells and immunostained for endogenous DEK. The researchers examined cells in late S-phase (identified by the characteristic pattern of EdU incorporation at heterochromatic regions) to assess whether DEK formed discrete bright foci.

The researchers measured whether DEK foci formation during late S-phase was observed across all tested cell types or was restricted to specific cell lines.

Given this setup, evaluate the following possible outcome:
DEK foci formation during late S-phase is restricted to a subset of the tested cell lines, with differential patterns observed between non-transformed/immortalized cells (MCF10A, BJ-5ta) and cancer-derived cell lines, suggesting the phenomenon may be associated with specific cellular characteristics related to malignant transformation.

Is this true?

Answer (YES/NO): NO